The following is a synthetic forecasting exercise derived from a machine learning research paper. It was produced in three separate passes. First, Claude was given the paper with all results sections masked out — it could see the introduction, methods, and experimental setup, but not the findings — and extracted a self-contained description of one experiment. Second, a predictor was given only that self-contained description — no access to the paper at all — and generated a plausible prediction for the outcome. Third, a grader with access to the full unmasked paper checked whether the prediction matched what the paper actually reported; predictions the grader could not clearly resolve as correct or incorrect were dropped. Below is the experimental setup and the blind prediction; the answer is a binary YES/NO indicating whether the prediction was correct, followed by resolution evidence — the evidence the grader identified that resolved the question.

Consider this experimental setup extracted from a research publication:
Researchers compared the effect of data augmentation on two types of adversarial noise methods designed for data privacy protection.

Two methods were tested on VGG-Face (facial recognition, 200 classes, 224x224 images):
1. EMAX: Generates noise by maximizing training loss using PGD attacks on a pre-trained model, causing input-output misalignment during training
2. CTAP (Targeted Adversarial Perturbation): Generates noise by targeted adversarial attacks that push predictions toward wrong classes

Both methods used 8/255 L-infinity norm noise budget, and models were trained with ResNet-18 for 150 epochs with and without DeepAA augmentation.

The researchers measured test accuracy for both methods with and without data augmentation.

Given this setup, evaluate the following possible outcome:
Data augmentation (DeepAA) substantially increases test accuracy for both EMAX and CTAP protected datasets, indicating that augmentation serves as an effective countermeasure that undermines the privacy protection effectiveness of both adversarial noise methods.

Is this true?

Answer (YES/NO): YES